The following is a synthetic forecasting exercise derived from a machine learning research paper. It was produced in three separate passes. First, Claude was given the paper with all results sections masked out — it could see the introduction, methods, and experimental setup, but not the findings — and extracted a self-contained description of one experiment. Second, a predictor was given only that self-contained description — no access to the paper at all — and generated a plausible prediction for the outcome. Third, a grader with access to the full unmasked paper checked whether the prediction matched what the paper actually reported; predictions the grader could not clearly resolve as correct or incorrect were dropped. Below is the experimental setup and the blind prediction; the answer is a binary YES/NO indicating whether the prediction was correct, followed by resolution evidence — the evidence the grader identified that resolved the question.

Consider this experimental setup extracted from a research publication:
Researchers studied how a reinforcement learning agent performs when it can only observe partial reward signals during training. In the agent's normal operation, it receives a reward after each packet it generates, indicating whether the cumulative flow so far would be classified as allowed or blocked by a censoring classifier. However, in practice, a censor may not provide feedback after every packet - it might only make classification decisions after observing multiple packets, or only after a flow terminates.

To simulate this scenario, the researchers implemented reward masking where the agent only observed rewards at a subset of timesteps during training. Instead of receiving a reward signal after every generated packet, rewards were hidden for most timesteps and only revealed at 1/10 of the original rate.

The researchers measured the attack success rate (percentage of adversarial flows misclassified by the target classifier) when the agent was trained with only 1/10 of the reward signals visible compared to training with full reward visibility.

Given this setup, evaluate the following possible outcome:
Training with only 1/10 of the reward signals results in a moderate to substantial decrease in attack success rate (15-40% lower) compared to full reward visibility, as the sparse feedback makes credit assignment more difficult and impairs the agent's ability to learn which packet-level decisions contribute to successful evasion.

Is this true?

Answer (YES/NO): NO